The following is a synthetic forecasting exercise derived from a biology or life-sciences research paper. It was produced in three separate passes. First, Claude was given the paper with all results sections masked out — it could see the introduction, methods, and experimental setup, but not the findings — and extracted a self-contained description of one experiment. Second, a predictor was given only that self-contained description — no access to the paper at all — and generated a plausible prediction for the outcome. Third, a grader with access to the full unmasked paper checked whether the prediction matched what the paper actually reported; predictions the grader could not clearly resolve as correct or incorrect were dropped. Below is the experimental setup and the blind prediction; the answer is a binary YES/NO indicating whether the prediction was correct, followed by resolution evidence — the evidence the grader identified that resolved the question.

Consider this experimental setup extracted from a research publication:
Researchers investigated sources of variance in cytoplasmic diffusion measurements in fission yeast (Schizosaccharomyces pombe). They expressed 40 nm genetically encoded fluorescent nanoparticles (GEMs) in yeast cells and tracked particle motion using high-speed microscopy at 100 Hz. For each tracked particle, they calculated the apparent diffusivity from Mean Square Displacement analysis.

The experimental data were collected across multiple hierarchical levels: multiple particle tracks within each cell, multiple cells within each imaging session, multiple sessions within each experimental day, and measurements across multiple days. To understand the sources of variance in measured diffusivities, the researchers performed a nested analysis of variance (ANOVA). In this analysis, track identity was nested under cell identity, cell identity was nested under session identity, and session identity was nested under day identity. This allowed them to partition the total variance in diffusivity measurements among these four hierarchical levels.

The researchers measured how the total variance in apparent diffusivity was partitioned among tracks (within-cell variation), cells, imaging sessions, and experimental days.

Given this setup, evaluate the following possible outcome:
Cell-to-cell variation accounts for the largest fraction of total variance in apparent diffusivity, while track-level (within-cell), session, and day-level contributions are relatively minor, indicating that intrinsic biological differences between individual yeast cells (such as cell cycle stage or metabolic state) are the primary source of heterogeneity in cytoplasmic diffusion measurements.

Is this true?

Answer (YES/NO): NO